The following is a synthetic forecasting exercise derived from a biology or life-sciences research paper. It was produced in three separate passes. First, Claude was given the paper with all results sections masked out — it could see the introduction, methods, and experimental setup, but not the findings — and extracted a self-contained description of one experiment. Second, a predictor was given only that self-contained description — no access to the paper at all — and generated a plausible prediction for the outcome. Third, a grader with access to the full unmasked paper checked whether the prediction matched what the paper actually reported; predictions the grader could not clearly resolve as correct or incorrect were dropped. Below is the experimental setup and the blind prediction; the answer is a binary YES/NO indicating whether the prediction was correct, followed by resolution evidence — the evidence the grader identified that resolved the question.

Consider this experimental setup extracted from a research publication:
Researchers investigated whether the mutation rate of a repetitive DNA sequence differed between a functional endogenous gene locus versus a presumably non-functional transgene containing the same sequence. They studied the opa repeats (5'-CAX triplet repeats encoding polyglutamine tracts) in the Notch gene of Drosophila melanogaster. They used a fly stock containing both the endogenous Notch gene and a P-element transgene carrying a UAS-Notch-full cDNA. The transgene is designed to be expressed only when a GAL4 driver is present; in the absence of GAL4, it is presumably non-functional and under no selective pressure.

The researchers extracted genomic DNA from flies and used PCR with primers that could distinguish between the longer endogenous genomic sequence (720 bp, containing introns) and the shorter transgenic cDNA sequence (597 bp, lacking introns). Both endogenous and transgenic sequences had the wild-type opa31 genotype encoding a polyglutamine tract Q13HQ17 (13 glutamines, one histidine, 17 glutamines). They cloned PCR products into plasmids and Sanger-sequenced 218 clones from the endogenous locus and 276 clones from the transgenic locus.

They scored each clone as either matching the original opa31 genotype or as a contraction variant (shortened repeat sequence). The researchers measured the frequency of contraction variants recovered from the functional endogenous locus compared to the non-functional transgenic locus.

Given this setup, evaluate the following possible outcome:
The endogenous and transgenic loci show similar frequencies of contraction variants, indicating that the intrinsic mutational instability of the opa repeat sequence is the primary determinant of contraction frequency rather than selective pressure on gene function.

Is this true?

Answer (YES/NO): YES